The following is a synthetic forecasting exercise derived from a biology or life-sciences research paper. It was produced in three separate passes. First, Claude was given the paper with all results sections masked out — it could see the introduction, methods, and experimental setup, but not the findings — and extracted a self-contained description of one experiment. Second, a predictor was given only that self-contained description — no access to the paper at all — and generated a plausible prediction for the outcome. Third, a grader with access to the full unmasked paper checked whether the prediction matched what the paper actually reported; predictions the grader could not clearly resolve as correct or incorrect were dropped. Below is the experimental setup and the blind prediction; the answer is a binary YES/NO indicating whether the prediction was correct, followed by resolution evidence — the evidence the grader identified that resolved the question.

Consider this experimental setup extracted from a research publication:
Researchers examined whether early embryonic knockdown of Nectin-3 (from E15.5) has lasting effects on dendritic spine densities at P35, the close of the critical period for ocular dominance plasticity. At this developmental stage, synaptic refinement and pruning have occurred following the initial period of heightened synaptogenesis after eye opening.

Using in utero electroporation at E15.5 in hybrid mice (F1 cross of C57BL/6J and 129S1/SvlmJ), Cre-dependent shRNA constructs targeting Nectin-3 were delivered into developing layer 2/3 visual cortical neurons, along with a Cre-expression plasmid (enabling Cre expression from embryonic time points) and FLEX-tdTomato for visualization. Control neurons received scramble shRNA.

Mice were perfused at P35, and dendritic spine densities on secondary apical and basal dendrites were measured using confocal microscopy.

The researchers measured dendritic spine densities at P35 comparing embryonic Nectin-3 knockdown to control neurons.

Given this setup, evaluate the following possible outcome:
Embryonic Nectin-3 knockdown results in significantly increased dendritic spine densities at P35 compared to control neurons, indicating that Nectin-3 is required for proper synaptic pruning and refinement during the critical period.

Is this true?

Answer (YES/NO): NO